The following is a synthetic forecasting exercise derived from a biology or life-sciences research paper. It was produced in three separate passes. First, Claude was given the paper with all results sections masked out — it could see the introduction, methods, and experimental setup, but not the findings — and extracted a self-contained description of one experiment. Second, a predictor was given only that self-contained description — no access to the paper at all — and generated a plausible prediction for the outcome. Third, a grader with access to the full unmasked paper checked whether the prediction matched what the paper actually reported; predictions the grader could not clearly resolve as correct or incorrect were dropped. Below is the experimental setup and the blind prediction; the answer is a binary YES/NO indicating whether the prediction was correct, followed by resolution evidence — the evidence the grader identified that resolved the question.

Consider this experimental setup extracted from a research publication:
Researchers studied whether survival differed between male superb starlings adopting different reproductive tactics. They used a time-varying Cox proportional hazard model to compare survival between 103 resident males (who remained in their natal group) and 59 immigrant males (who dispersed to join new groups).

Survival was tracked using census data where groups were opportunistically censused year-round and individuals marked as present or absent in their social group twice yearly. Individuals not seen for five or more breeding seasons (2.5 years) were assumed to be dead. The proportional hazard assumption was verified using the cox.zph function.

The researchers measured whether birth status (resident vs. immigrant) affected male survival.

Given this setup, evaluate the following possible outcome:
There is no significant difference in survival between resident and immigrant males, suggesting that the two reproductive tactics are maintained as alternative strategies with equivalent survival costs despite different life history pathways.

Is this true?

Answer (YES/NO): YES